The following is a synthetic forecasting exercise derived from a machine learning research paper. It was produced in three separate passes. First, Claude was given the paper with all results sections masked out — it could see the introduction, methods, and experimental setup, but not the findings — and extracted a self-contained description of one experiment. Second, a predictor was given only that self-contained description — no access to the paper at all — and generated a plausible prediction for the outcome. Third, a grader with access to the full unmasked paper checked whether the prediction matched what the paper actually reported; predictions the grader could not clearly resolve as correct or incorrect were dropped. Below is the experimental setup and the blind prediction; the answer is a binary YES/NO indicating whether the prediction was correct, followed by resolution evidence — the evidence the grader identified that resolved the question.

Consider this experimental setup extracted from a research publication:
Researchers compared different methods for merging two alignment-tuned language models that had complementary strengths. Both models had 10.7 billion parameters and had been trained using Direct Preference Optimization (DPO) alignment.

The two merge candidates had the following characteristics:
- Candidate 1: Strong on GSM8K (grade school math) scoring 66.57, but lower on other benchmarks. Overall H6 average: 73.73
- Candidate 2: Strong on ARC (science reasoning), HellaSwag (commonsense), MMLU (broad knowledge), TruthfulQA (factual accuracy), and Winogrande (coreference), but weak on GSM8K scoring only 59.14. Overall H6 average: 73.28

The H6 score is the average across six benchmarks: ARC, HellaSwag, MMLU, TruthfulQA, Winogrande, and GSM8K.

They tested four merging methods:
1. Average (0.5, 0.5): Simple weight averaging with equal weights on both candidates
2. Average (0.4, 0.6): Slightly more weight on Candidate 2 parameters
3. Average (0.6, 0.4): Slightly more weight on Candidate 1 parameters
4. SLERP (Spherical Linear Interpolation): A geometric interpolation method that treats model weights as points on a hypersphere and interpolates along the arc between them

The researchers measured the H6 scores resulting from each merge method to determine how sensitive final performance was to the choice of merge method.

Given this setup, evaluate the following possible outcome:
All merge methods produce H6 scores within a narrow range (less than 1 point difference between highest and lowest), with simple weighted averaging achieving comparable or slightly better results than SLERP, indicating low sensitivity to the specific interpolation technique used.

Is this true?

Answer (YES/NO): YES